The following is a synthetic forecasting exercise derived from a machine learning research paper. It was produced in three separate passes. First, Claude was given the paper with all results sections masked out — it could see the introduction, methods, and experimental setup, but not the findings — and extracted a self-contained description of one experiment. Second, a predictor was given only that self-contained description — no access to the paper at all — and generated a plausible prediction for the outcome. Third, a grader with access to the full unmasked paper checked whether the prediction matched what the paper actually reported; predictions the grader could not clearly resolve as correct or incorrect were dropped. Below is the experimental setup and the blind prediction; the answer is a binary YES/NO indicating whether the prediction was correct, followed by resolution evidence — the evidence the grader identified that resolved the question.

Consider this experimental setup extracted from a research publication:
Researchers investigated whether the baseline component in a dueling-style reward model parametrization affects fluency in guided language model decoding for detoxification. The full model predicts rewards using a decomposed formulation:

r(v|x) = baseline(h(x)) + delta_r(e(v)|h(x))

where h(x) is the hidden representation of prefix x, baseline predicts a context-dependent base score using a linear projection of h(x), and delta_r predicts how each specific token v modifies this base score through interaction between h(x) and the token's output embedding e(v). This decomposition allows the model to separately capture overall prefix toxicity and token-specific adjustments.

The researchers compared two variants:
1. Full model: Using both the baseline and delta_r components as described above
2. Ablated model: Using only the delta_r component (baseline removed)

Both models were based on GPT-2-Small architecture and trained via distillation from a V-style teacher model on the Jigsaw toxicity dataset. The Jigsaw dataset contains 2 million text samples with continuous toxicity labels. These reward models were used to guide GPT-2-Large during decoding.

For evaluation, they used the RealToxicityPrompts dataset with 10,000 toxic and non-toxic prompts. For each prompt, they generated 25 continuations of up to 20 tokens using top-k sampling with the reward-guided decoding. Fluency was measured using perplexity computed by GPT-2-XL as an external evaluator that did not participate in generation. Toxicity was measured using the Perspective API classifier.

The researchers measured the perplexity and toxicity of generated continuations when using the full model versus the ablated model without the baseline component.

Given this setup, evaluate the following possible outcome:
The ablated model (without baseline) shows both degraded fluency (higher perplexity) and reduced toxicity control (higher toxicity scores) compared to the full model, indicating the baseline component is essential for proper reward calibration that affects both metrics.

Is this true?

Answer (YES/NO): NO